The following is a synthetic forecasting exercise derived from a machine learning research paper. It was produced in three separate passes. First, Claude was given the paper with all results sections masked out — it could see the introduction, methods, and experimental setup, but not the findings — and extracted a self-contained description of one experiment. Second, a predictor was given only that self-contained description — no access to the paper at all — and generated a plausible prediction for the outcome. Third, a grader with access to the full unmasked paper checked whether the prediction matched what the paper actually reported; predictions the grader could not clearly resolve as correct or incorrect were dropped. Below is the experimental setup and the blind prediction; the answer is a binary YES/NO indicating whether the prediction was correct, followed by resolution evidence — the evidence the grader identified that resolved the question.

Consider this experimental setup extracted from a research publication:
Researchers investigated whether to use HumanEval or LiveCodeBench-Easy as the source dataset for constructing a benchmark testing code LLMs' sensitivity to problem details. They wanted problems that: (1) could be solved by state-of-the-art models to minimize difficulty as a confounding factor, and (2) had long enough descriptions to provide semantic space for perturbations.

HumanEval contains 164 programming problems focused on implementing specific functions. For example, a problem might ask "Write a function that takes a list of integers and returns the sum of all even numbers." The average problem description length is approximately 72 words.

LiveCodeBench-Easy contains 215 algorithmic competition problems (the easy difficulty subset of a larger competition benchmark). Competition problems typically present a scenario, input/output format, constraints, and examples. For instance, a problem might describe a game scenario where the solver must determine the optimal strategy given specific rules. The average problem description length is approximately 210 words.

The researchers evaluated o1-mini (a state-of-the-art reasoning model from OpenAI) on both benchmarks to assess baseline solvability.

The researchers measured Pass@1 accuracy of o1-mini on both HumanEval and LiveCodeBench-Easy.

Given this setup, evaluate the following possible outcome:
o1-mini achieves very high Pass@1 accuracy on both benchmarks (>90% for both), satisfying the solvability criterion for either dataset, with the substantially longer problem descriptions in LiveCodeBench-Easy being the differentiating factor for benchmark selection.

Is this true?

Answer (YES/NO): YES